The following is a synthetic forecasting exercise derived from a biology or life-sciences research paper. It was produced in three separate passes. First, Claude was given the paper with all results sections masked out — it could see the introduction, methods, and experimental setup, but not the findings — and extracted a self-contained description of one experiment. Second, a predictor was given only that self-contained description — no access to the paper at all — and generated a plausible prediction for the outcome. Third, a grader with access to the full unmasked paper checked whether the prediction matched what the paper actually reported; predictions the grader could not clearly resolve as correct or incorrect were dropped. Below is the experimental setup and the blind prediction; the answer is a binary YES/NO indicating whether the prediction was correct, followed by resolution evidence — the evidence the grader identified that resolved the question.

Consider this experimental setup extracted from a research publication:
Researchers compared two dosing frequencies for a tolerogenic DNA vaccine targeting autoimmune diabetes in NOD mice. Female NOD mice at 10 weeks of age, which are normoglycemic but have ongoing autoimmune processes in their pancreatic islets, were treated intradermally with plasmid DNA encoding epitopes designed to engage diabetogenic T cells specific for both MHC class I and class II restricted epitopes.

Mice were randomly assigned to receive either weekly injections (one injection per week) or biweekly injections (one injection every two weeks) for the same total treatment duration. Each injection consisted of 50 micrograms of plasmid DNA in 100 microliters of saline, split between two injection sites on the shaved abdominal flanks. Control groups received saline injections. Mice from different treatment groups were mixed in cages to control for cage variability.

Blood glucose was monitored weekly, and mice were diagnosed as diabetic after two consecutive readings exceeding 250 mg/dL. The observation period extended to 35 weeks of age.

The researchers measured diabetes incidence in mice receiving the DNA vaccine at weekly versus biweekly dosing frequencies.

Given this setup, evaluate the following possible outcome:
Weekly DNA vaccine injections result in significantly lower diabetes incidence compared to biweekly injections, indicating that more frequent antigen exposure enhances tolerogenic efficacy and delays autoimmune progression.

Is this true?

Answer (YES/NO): YES